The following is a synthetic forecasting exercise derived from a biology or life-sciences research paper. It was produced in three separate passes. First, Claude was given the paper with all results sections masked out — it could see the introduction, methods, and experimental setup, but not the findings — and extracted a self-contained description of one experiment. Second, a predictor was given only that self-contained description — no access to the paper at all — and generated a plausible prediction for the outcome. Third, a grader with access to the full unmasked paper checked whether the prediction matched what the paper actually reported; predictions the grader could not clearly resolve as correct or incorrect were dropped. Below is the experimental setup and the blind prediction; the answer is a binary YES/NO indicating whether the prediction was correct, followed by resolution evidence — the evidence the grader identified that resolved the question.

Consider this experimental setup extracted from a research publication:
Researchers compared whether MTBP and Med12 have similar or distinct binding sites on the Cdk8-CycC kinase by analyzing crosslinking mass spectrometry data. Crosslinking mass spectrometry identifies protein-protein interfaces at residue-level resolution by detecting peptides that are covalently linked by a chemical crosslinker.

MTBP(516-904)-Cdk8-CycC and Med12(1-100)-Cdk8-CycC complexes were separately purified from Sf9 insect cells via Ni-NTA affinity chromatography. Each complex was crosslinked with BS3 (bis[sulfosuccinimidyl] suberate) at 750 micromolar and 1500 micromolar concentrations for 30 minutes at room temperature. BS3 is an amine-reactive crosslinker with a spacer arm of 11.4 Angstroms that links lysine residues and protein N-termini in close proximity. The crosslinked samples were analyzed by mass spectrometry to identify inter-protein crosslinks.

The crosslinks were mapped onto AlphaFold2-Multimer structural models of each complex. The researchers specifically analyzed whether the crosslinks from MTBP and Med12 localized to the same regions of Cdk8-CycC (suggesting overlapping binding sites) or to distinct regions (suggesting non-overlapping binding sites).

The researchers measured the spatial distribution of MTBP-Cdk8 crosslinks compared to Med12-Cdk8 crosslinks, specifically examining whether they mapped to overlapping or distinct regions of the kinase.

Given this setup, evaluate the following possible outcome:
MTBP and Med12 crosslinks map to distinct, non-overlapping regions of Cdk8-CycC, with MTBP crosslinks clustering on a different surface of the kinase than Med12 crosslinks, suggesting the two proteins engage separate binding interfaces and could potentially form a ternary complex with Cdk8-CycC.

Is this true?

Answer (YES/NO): NO